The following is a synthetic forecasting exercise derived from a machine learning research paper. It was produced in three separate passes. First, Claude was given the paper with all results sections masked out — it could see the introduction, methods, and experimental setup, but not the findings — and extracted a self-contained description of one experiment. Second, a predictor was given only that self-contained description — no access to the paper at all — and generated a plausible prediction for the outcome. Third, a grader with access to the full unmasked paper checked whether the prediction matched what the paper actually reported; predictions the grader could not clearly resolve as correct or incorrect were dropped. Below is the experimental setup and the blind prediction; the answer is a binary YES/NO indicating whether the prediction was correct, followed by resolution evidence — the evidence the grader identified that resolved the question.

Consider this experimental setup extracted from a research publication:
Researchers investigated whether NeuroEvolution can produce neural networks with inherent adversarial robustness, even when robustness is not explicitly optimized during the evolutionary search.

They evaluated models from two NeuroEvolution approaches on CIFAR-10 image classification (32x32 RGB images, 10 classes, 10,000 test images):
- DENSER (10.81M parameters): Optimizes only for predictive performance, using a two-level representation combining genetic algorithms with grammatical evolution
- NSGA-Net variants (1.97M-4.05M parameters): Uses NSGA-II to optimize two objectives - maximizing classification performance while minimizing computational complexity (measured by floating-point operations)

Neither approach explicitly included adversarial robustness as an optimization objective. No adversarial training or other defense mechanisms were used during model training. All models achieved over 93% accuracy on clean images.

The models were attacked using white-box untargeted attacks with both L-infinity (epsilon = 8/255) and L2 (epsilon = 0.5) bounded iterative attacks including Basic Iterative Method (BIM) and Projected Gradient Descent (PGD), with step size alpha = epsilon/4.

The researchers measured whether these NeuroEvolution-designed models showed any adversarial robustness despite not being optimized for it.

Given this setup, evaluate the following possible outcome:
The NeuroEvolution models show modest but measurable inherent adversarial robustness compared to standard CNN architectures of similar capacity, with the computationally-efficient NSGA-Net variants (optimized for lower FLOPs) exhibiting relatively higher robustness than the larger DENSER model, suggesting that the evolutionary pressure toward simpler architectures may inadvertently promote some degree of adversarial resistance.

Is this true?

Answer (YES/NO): NO